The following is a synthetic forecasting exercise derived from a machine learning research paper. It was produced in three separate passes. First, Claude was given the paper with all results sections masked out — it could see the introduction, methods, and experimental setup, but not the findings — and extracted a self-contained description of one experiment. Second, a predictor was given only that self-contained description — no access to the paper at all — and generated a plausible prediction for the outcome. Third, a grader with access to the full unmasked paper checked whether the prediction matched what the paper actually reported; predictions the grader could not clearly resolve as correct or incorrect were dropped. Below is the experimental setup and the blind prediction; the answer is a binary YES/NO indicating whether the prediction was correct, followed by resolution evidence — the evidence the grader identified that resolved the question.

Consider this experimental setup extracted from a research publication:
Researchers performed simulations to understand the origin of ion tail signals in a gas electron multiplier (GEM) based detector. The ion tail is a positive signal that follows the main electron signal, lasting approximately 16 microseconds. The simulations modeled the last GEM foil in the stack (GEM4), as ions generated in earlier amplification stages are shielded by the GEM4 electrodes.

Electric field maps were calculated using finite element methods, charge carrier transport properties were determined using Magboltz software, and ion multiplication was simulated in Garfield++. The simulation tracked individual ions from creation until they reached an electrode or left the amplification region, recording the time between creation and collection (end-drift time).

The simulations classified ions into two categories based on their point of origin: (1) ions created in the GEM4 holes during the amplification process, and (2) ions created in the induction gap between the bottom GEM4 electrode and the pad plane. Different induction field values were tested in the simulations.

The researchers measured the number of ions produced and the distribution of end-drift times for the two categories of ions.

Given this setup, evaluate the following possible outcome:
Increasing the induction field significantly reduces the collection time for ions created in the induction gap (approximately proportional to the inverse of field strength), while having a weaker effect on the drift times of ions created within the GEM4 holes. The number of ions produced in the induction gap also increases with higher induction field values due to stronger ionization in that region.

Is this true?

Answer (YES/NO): NO